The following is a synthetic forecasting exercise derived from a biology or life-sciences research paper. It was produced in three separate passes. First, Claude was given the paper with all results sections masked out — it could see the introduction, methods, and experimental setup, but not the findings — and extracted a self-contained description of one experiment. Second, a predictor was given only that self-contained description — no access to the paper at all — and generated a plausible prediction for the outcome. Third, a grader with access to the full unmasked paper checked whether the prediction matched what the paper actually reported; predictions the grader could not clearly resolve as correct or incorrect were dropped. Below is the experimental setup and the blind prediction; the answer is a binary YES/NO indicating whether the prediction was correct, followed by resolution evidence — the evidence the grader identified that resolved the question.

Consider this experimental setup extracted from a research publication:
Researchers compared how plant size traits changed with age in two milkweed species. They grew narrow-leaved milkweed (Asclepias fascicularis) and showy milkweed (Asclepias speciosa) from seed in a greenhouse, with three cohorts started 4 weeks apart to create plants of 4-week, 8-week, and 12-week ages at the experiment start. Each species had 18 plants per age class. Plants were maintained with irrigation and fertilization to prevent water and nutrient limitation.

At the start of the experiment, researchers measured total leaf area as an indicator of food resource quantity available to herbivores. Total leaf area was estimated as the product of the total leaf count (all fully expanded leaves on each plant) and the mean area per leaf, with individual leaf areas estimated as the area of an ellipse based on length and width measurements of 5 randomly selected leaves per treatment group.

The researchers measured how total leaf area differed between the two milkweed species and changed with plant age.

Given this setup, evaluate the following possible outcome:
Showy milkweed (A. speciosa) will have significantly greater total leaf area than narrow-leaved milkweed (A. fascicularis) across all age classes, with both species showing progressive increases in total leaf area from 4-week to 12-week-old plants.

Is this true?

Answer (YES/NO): NO